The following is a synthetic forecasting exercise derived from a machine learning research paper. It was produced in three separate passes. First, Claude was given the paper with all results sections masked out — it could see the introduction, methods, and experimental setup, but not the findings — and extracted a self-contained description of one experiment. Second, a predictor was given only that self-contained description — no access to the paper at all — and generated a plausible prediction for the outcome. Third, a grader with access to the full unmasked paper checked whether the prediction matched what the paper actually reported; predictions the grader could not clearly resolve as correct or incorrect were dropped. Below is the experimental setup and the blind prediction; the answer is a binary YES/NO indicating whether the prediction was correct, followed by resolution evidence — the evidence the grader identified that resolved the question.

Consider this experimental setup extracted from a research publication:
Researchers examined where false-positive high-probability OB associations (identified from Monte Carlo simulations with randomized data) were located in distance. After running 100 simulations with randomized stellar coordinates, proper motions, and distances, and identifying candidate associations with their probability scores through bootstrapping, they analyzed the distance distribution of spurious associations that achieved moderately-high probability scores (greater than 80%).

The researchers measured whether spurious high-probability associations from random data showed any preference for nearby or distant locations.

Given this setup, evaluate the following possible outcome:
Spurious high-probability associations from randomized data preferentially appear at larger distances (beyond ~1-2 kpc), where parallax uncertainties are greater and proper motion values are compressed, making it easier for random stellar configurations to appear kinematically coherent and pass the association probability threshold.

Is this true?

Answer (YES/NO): NO